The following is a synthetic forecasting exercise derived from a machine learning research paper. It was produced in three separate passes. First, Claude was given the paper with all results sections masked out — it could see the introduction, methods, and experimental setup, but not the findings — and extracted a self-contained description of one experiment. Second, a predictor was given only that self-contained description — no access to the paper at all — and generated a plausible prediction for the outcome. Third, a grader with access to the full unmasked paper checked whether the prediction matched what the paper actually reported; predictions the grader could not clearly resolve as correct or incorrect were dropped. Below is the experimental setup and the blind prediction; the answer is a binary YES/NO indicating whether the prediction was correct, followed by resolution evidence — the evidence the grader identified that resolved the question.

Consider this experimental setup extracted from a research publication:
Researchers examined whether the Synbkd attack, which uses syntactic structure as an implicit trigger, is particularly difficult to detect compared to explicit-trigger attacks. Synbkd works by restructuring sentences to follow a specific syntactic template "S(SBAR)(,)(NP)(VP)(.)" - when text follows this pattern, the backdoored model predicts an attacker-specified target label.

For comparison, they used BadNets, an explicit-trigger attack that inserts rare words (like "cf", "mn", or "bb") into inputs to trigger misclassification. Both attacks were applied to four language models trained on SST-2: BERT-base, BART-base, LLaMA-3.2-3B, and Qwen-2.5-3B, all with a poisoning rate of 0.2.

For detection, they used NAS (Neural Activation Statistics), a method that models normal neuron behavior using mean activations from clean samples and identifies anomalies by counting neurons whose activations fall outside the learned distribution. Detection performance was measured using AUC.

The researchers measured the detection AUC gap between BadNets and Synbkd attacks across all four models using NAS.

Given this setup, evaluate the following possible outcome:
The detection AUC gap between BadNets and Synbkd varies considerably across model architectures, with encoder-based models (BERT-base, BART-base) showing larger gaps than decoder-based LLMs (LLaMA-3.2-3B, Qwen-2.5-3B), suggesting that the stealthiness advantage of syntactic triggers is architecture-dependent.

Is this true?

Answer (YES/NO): NO